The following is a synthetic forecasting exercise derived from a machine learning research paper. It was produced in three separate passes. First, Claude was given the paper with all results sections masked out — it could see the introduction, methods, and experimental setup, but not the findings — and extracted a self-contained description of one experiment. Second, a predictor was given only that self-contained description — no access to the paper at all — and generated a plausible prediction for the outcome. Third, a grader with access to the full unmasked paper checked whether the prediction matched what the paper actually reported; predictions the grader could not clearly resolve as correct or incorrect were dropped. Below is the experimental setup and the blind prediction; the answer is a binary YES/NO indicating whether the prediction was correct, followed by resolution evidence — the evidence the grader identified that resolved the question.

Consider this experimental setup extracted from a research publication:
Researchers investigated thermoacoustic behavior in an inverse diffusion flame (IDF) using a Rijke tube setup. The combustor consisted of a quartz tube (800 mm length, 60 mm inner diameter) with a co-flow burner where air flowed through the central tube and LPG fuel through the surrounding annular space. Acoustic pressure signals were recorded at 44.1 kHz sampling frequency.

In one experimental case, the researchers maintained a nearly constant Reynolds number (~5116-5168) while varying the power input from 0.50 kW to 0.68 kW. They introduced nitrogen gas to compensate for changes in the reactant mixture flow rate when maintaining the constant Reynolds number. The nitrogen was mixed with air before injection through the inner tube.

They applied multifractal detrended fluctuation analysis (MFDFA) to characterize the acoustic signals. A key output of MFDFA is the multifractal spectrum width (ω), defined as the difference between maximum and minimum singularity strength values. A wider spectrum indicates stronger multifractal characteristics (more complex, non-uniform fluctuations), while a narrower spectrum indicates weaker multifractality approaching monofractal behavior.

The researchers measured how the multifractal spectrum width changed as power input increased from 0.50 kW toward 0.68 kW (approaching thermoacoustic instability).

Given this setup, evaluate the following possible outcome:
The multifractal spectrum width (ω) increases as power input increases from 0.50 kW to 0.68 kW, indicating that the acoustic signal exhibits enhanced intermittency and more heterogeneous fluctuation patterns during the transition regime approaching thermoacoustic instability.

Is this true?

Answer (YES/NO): NO